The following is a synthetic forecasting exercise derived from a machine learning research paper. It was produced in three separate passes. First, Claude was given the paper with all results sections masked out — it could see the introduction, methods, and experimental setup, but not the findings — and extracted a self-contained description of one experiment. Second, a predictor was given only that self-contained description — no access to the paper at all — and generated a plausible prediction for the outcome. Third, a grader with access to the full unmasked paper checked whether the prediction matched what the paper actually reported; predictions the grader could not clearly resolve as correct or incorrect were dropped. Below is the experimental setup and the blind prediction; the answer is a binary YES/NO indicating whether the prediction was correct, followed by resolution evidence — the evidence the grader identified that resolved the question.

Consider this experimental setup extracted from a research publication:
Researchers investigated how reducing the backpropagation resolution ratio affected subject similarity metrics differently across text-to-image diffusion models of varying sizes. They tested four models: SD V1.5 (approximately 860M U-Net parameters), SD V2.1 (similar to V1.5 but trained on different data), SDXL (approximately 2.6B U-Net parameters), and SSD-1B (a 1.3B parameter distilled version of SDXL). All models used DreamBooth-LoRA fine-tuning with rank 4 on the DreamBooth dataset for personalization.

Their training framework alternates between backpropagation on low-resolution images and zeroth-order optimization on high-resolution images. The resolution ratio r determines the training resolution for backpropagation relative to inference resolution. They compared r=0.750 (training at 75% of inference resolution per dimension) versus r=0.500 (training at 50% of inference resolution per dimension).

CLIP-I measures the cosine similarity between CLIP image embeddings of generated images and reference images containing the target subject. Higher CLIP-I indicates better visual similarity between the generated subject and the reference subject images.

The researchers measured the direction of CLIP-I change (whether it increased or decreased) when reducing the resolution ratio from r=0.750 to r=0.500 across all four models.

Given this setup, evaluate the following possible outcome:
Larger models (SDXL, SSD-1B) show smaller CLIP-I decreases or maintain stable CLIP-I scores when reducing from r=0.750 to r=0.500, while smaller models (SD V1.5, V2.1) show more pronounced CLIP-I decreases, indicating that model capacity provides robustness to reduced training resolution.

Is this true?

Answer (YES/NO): NO